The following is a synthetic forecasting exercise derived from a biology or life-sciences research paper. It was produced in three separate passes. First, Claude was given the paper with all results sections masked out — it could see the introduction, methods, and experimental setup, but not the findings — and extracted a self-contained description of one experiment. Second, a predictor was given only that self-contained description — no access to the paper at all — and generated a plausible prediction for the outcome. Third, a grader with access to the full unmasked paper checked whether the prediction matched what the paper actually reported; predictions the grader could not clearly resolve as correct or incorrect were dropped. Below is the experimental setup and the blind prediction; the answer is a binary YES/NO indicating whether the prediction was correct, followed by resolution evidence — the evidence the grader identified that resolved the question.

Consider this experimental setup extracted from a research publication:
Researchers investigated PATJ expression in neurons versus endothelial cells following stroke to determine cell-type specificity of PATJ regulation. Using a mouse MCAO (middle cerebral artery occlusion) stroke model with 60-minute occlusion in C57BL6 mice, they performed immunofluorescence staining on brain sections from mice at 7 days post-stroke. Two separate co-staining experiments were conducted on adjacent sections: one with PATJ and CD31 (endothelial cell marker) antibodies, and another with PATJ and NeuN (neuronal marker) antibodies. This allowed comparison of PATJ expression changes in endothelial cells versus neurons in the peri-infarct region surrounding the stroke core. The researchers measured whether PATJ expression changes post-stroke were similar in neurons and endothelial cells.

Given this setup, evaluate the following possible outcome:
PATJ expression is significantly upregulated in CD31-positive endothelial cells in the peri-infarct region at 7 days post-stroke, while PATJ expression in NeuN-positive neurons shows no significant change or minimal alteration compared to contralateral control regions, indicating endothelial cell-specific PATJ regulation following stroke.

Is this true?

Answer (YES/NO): NO